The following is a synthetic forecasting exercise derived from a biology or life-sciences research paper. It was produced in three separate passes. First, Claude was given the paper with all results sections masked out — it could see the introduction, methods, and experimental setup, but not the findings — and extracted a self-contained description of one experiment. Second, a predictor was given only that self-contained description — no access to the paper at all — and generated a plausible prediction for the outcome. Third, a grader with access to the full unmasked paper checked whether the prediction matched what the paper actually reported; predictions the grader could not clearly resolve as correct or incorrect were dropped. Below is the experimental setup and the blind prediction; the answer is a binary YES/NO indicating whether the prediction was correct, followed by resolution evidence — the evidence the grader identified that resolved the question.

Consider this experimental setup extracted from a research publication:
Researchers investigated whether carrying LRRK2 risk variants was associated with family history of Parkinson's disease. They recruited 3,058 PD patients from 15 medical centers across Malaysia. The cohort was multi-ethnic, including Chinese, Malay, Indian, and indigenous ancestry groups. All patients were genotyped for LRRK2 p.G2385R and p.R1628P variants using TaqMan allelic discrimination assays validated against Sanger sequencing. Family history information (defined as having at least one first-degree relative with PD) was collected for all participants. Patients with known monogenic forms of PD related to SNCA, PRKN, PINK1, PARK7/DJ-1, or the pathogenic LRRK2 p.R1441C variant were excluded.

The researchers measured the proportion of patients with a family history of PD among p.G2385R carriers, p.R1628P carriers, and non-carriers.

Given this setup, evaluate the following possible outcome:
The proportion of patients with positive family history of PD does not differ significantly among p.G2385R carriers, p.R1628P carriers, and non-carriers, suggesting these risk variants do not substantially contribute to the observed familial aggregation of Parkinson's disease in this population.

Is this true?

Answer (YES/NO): YES